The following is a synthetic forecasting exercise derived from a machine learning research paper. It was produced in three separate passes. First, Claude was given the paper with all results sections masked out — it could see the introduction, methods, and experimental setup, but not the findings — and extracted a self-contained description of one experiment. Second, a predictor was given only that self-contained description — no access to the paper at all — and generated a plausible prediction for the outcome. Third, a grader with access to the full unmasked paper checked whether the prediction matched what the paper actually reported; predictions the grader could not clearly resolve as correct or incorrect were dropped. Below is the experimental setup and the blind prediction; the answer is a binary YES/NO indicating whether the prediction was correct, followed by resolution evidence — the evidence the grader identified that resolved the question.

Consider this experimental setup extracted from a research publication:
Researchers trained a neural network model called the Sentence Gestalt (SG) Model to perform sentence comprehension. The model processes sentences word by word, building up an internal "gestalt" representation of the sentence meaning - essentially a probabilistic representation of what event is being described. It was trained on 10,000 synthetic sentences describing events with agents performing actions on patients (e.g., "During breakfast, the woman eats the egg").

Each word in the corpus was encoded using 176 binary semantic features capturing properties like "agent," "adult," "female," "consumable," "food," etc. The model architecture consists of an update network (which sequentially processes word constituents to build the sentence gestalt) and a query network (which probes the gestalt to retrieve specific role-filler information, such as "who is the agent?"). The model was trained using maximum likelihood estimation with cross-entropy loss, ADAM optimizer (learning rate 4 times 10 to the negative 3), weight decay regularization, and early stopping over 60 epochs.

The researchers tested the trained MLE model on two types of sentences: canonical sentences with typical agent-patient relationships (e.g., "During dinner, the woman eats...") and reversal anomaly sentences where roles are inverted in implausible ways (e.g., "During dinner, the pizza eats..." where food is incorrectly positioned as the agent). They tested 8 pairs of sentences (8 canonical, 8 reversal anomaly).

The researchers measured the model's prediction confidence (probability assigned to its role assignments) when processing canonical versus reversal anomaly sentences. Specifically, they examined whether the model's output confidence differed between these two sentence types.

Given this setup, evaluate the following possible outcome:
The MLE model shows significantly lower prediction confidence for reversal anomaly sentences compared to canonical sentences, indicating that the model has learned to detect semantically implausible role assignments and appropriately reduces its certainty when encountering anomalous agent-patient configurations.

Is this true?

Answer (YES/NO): NO